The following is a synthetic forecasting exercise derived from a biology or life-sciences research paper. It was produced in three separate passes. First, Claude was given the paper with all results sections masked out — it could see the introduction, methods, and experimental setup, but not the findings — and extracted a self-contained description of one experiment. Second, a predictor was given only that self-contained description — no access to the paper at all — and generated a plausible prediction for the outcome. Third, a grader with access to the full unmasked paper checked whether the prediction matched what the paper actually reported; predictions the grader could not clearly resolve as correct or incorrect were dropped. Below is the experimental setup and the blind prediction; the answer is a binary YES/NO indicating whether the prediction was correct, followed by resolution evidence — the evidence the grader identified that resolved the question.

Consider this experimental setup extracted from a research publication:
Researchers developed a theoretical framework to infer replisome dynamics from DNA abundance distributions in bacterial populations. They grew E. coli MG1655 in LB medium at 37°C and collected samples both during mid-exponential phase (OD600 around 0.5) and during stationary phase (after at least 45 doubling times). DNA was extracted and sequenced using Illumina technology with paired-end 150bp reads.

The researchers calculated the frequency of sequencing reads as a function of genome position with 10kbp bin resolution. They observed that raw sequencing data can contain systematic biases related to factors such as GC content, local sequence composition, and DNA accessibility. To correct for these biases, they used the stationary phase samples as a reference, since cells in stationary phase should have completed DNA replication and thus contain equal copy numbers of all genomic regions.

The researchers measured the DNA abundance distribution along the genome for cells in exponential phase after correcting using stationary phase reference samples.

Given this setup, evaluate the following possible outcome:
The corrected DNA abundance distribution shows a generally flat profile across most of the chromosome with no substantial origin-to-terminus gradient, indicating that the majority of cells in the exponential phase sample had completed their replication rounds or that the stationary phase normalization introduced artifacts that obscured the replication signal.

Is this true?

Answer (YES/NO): NO